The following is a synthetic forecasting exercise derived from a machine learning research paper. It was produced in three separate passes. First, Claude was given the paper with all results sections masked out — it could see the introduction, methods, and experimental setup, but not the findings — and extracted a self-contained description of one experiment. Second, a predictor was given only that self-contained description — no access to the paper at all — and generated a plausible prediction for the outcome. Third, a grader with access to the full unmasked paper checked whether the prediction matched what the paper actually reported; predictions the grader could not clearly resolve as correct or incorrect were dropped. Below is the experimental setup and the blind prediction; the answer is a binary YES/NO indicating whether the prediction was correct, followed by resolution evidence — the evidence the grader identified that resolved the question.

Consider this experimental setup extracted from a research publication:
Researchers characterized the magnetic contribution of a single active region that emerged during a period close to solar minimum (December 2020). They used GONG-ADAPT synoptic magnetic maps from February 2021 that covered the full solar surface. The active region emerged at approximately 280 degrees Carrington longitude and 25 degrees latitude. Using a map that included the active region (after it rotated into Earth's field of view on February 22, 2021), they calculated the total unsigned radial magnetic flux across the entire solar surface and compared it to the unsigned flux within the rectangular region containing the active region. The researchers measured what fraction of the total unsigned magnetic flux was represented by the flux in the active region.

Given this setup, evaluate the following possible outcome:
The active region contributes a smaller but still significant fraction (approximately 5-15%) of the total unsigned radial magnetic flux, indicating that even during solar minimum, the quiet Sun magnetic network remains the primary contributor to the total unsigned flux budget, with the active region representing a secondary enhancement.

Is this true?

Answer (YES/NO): YES